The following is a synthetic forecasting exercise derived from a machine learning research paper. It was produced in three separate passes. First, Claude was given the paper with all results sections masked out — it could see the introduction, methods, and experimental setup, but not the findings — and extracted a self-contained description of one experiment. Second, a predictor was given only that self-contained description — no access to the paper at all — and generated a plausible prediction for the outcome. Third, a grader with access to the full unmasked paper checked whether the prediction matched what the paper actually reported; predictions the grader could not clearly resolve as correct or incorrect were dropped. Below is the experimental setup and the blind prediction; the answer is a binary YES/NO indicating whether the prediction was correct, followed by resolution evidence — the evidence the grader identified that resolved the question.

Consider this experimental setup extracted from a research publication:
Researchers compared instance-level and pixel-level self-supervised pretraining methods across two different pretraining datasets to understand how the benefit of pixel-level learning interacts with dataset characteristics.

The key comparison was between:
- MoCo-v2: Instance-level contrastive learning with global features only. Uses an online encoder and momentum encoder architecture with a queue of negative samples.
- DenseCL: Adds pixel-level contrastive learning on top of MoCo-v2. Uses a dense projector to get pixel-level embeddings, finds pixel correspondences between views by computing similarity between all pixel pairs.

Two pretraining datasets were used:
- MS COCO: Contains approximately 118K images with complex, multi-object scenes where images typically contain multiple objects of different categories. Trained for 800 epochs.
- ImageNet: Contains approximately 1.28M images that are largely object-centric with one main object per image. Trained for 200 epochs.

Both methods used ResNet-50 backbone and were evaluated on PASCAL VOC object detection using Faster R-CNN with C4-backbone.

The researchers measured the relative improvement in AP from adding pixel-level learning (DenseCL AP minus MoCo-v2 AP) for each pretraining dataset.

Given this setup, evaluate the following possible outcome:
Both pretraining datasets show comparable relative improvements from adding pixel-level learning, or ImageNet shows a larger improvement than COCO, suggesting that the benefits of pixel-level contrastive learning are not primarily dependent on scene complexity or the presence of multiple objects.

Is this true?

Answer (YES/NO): NO